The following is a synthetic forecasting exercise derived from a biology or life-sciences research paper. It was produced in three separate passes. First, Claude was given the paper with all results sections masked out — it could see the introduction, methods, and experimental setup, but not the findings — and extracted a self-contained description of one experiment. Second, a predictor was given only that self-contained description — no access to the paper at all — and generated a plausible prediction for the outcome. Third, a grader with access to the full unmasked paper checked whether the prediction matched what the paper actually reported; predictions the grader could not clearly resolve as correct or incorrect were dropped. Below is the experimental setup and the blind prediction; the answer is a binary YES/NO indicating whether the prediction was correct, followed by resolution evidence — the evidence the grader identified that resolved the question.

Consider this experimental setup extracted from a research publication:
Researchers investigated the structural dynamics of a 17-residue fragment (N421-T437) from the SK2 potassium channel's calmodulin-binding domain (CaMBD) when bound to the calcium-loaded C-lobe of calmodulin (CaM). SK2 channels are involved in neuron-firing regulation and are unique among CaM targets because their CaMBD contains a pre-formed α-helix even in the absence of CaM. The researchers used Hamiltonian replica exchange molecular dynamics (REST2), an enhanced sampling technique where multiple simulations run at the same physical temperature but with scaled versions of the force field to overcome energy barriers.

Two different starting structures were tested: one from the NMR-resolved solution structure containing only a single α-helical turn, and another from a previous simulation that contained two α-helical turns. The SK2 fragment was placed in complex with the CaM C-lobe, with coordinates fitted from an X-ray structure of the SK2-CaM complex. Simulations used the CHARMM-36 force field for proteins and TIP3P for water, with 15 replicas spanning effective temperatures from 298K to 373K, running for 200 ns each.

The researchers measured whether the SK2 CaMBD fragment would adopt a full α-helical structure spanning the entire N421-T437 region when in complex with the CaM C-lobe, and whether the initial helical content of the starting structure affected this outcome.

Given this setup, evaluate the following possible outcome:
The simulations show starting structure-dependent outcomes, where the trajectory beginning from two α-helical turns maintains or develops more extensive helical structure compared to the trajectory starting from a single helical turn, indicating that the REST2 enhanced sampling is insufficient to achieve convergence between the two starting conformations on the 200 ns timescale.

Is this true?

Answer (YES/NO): YES